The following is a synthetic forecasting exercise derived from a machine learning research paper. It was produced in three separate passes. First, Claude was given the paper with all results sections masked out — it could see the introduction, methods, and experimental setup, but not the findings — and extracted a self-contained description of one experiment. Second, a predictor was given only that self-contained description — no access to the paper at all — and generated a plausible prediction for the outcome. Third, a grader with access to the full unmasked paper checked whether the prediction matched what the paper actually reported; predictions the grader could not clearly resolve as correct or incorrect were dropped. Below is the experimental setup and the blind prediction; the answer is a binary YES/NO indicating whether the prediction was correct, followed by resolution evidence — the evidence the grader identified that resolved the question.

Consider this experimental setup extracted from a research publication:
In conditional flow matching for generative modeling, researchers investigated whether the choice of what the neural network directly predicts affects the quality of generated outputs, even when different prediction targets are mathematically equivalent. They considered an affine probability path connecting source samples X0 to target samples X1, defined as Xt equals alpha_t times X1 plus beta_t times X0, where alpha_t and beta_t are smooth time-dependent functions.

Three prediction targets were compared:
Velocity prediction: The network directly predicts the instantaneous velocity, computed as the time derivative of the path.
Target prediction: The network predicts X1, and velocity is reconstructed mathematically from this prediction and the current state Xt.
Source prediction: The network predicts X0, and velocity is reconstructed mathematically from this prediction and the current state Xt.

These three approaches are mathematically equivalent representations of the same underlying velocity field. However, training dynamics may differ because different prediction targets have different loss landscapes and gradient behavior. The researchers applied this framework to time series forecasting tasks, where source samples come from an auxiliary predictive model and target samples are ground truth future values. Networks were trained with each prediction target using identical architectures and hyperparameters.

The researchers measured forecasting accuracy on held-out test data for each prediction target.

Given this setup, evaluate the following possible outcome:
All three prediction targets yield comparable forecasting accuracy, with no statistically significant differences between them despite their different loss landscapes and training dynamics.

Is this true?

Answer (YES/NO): NO